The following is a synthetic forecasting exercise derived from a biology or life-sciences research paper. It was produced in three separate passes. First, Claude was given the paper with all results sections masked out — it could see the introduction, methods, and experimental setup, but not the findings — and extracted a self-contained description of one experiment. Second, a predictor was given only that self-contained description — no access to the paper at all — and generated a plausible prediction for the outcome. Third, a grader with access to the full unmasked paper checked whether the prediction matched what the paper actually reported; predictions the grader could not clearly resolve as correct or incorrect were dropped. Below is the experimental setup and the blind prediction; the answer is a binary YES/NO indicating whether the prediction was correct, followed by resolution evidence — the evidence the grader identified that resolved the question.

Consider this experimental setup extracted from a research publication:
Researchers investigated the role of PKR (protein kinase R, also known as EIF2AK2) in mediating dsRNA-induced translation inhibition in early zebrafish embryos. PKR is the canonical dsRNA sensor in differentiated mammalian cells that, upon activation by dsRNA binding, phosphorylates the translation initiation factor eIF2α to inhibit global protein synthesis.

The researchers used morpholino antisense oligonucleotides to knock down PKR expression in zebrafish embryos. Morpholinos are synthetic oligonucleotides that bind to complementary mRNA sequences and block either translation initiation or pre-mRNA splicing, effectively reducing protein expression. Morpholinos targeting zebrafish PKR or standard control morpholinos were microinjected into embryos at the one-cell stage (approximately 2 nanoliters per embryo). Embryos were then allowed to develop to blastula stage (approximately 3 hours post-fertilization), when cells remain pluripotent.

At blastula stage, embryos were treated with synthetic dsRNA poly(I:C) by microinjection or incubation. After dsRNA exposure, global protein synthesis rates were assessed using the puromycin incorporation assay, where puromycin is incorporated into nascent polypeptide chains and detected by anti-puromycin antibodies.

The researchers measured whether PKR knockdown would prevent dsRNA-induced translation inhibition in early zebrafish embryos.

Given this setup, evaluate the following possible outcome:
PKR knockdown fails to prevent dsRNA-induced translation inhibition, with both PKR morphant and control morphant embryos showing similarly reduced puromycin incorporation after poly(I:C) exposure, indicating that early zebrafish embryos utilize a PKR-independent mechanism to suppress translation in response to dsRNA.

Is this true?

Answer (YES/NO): YES